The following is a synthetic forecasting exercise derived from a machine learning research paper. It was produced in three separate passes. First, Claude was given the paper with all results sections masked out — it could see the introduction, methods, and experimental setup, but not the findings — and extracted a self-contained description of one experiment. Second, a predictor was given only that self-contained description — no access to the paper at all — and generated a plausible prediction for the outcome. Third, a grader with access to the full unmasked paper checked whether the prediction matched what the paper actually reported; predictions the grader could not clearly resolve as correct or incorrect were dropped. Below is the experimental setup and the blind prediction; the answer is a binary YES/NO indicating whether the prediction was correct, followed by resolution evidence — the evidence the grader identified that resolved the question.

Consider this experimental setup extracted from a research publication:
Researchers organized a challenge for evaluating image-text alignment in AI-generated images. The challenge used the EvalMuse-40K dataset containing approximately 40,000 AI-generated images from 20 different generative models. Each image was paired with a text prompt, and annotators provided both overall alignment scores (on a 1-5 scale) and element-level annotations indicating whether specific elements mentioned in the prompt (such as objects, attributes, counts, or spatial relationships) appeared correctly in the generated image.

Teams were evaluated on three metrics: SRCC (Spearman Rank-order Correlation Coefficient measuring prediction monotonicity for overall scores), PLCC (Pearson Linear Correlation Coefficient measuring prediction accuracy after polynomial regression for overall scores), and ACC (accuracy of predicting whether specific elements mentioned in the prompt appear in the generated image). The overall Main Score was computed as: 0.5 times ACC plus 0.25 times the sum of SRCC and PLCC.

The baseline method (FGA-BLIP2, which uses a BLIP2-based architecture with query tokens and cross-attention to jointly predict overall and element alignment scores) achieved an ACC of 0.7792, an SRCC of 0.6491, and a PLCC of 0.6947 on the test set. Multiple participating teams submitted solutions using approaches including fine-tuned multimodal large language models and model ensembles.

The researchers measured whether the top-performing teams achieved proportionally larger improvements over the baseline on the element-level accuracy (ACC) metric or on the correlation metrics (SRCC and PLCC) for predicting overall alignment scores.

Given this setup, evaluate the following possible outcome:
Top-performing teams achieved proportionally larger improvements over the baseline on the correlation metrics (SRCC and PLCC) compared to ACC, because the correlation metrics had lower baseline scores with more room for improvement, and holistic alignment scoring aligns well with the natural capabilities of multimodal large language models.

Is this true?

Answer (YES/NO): YES